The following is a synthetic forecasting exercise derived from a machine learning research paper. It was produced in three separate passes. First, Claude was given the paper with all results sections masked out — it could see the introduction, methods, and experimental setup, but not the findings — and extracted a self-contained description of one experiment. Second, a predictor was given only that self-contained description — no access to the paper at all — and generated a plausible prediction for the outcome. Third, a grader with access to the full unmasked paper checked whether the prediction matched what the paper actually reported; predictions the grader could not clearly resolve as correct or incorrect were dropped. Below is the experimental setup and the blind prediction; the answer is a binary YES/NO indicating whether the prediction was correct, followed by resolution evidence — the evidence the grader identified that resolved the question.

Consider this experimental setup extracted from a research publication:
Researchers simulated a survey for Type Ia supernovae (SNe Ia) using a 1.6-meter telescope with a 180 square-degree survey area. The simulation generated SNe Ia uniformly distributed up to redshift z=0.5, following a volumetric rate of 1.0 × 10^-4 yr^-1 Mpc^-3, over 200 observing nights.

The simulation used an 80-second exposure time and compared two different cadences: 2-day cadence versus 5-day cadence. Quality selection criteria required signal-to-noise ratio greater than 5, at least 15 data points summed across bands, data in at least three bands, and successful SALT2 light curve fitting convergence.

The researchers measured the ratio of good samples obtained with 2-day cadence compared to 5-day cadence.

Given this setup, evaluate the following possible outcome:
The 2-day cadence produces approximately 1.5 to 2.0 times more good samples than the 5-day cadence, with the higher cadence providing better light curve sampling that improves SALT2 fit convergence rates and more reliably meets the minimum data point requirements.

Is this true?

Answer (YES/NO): NO